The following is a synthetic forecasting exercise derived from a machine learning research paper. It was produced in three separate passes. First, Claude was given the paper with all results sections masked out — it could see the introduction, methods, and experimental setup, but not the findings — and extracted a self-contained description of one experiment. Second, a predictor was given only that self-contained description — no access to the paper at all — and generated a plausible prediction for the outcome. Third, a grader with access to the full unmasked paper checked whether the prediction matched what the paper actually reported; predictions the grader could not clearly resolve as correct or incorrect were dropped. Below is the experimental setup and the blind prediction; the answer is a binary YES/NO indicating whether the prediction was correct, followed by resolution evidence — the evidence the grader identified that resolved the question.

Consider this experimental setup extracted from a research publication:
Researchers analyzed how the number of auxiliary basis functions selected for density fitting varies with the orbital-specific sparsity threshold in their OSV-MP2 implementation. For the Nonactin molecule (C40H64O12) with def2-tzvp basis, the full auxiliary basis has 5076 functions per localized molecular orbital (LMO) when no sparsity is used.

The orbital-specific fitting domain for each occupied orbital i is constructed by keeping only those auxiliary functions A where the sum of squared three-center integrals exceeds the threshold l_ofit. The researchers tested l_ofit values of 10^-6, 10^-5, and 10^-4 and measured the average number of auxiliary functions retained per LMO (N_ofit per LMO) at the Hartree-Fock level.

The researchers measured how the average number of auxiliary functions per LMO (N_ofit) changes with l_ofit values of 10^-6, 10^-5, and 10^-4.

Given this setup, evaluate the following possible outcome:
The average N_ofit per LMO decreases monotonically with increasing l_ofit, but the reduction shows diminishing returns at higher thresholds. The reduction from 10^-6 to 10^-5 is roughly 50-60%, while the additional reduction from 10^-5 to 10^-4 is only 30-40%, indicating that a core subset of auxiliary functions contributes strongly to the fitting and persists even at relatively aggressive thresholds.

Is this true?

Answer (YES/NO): NO